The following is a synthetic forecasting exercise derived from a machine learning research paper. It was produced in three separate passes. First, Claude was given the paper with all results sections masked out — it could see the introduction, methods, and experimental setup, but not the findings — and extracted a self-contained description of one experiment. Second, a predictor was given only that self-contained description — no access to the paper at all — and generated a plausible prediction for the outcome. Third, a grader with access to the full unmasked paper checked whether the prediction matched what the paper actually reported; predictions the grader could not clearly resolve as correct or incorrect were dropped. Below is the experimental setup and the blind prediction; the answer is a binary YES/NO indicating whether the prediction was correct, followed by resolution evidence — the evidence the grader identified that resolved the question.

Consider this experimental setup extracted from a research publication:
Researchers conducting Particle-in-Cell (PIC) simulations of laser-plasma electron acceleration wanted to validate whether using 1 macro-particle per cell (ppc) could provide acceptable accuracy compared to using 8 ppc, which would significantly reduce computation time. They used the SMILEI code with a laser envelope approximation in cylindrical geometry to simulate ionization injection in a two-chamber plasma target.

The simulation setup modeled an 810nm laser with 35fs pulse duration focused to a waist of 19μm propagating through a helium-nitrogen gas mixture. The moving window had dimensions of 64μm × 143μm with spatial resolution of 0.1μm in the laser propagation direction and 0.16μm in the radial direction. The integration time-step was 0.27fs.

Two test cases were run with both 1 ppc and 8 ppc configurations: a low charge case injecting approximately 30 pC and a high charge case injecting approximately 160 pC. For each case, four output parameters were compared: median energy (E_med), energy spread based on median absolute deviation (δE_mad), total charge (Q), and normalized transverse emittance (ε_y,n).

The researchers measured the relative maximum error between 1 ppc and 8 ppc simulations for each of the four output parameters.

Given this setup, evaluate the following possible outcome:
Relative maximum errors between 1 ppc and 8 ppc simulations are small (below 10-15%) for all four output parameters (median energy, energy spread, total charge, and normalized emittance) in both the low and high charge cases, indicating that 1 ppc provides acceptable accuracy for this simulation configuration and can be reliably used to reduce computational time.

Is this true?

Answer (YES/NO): YES